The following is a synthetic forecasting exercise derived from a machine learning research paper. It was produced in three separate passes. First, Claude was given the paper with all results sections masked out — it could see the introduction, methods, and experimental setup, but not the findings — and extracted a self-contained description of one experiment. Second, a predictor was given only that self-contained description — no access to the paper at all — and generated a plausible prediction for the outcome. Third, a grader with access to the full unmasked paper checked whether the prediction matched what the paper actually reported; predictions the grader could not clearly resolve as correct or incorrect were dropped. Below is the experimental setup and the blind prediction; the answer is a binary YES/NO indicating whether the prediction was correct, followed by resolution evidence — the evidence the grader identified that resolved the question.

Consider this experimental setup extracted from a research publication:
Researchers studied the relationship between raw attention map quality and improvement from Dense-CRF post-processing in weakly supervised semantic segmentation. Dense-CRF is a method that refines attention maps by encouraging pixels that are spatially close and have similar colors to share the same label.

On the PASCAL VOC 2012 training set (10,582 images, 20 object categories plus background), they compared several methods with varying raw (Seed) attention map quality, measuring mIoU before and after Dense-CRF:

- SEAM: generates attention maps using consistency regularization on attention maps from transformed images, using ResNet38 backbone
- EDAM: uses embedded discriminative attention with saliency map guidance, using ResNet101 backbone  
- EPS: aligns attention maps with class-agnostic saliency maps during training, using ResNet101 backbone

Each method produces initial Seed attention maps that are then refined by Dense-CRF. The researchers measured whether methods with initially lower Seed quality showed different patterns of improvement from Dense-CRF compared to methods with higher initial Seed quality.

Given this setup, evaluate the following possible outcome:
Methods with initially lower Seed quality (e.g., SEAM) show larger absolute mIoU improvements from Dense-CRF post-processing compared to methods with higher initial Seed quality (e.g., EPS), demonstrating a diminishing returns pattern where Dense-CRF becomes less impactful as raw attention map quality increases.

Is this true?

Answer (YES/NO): NO